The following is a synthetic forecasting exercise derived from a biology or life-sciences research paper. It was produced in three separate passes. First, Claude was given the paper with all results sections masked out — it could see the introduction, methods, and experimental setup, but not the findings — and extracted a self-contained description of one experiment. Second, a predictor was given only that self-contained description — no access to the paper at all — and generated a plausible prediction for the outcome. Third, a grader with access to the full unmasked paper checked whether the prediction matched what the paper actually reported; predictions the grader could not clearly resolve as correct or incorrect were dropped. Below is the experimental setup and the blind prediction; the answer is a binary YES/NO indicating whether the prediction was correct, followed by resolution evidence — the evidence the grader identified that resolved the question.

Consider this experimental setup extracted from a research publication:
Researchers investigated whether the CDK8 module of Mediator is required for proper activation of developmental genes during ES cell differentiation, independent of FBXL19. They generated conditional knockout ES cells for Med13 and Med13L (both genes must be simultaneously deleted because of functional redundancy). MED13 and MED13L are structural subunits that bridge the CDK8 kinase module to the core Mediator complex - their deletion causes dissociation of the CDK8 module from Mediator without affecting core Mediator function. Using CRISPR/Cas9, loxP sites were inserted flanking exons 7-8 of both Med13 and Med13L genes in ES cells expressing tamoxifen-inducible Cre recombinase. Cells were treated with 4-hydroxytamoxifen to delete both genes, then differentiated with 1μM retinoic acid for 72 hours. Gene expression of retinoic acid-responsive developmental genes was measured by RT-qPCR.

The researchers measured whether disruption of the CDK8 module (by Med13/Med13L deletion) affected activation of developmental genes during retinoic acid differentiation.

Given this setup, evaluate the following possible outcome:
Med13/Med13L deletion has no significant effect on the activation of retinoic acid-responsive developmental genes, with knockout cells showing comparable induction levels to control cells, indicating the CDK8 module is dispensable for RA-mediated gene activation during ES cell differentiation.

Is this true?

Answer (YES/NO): NO